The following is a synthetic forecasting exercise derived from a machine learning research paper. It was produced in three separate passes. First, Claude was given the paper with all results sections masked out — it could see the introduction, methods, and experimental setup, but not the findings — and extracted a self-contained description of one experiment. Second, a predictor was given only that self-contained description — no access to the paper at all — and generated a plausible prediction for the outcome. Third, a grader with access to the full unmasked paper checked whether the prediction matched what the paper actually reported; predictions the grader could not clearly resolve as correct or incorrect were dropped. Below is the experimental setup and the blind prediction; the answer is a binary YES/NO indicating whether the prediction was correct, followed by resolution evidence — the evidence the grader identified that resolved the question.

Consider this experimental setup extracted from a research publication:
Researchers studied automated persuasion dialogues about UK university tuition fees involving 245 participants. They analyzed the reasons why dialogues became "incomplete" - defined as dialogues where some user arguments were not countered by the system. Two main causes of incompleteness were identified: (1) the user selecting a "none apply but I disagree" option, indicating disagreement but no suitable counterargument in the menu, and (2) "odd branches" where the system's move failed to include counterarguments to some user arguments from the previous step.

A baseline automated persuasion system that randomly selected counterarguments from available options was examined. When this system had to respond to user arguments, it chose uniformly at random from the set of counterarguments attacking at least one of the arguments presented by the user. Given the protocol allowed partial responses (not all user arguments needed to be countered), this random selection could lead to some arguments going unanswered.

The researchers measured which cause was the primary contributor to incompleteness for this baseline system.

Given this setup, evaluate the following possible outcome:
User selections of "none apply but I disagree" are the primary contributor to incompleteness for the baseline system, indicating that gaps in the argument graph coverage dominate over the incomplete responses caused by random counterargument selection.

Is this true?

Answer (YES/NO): NO